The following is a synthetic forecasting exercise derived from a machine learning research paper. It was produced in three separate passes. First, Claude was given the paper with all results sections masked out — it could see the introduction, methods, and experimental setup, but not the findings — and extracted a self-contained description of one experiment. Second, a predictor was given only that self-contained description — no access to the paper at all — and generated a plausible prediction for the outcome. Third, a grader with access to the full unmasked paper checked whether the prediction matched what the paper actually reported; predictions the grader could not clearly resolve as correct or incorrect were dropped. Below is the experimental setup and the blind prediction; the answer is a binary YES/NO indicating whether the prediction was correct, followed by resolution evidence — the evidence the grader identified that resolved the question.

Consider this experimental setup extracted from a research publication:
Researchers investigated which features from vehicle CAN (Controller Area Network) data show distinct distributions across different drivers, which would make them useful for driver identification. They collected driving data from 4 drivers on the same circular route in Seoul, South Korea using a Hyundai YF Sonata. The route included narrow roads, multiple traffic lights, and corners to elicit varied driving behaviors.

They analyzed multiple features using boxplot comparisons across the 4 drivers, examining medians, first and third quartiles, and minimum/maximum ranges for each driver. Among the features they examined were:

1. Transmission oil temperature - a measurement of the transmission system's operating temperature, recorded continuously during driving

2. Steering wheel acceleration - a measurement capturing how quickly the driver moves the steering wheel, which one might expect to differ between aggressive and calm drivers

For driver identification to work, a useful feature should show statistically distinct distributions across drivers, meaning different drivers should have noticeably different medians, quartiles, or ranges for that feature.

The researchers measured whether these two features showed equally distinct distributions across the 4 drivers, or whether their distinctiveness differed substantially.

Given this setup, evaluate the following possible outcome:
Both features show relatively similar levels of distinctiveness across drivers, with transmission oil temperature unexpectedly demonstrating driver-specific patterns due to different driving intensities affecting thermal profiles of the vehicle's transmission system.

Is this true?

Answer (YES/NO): NO